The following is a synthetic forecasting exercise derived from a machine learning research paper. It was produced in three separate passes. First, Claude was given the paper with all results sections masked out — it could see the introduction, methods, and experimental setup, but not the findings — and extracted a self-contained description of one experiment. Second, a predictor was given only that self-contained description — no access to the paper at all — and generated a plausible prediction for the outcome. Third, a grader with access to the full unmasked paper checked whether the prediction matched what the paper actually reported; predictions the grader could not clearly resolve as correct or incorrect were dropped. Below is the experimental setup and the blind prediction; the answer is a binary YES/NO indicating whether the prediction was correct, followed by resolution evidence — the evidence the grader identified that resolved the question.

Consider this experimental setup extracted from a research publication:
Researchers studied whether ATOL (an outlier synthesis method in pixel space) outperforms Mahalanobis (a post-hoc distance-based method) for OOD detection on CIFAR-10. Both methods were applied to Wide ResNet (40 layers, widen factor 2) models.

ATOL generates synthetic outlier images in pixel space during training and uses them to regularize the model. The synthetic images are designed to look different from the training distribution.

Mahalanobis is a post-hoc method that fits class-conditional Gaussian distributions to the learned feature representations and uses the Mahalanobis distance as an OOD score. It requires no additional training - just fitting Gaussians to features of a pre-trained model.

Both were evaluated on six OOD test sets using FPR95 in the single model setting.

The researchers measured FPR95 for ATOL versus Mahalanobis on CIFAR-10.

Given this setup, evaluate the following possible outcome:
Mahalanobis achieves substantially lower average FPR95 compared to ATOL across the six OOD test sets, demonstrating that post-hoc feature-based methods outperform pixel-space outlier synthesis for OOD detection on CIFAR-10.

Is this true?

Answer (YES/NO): NO